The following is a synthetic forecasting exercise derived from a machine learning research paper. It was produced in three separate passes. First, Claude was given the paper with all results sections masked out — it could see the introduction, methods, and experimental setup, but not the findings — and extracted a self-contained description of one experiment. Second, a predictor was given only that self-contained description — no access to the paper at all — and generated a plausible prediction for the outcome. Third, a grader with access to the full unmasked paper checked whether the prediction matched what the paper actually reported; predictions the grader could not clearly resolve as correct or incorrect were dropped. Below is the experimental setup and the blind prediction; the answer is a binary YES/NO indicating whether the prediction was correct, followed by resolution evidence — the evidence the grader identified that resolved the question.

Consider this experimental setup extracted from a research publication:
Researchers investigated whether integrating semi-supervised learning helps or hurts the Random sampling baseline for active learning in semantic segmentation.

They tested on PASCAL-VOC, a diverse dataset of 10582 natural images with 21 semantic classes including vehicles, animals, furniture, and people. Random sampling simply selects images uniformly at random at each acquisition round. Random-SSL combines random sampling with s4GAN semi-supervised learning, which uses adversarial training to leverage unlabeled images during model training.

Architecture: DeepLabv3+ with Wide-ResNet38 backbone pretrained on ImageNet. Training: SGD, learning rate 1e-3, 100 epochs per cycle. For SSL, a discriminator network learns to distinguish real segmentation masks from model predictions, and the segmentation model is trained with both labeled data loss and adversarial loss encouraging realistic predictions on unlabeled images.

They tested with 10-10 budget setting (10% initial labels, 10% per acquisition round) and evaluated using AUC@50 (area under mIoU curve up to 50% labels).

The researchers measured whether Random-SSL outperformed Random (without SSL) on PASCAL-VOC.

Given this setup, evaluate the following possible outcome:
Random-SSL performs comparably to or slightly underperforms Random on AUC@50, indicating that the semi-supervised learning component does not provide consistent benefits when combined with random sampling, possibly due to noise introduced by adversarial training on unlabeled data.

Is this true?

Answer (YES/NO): NO